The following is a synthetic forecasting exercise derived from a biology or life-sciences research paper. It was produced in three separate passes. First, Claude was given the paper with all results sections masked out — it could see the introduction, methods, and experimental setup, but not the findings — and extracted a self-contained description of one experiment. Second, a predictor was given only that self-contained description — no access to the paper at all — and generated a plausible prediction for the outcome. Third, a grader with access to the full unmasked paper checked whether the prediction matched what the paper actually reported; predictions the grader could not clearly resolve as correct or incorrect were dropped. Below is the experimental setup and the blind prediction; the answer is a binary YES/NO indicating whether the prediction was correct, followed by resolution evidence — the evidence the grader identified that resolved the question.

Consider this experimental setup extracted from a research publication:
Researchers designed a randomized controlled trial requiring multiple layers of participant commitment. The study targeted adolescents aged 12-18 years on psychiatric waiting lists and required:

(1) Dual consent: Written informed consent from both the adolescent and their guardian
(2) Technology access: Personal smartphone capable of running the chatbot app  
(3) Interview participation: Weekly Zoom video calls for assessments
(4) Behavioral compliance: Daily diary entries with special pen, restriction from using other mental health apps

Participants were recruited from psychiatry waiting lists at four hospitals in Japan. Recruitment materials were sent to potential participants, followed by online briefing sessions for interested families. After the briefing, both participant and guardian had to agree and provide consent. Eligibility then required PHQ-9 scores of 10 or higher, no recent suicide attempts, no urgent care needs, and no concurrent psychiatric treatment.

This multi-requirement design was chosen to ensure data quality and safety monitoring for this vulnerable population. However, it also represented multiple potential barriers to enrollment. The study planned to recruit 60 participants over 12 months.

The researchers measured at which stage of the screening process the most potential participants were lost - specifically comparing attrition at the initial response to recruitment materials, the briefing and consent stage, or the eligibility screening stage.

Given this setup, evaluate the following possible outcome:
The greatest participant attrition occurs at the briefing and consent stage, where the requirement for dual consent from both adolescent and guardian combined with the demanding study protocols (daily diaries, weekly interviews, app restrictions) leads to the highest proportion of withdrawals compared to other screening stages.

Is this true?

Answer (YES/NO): NO